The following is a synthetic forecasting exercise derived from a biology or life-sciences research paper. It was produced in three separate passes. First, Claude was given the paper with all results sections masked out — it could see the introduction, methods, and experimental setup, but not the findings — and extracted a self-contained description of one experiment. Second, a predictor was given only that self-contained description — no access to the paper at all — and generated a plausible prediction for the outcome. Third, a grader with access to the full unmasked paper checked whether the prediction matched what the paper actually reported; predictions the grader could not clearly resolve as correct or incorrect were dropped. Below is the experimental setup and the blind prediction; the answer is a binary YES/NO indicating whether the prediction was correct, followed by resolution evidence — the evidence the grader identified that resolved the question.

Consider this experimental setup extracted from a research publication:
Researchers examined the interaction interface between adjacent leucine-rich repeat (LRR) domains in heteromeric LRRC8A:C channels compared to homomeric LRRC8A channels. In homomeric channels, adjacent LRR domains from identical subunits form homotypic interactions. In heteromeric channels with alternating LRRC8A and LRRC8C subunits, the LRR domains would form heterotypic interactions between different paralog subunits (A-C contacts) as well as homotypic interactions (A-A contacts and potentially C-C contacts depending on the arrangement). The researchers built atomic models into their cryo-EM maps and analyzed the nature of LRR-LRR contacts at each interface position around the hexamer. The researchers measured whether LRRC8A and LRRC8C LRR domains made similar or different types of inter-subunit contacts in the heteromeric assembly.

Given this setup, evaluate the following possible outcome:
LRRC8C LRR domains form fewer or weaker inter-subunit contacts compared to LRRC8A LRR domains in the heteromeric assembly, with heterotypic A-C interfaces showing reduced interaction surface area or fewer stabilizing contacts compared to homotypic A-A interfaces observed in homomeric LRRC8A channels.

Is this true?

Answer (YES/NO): NO